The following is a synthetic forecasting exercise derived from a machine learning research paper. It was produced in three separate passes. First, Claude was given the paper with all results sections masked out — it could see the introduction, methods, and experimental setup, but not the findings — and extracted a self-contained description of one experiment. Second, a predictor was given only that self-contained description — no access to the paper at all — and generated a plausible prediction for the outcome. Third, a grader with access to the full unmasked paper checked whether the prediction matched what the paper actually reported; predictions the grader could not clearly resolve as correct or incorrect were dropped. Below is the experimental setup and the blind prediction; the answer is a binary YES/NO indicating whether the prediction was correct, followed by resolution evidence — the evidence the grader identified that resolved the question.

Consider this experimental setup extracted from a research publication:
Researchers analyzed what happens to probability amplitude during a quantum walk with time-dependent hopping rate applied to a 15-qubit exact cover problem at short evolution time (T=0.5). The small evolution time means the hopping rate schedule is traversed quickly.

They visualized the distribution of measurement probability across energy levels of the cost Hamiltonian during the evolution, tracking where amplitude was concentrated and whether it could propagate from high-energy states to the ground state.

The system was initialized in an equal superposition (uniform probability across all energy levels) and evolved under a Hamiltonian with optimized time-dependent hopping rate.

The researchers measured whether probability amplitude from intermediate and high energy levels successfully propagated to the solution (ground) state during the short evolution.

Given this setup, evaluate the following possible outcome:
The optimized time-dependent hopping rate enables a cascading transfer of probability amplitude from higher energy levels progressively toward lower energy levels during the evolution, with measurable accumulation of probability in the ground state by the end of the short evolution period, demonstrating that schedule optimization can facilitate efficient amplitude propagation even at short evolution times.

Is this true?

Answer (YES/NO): NO